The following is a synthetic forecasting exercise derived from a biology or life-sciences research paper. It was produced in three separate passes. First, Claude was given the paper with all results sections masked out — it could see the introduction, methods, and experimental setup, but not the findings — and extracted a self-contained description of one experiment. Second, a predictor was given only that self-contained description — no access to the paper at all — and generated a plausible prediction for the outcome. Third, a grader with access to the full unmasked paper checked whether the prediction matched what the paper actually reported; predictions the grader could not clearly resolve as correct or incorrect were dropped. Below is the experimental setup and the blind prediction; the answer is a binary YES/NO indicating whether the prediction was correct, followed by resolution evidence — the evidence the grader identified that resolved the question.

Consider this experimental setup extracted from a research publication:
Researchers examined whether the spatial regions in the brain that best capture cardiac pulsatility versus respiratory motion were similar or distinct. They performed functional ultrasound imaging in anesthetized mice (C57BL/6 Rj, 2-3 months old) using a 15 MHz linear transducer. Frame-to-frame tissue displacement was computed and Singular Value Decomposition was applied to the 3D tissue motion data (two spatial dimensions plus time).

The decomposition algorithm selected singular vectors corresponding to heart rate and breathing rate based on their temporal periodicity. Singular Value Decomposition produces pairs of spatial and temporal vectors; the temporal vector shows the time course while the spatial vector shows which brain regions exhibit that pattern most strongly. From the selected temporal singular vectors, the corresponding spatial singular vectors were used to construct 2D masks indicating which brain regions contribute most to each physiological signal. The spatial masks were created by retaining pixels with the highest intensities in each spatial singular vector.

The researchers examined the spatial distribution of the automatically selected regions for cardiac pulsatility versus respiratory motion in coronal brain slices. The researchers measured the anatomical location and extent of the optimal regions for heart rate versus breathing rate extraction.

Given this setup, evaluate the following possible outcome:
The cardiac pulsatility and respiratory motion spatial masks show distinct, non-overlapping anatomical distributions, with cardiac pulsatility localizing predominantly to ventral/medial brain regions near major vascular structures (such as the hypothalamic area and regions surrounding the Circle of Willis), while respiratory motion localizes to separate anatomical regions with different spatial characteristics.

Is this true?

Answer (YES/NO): YES